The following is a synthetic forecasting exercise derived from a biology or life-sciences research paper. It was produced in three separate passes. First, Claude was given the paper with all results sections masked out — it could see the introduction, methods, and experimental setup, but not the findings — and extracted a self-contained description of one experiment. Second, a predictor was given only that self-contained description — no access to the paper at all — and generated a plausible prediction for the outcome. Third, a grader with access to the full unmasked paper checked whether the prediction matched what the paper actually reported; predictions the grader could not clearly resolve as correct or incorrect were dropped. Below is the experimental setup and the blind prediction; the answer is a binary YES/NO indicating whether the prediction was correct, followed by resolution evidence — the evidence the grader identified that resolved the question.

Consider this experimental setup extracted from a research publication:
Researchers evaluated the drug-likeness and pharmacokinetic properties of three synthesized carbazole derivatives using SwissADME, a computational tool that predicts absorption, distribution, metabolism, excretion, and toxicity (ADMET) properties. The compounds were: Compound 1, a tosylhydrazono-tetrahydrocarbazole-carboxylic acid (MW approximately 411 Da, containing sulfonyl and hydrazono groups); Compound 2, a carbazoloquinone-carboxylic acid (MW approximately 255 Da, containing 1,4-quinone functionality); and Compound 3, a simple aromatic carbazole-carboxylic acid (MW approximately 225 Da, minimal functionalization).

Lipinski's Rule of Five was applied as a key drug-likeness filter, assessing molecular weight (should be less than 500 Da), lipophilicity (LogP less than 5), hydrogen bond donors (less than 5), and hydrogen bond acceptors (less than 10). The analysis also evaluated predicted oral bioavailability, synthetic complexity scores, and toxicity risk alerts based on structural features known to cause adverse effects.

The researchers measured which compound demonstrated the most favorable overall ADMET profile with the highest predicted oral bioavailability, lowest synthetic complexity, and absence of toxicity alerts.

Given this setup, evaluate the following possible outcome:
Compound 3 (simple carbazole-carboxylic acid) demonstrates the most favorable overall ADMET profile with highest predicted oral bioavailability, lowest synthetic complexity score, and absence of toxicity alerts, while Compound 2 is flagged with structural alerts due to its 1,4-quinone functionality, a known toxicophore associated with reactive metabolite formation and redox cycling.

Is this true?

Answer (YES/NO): NO